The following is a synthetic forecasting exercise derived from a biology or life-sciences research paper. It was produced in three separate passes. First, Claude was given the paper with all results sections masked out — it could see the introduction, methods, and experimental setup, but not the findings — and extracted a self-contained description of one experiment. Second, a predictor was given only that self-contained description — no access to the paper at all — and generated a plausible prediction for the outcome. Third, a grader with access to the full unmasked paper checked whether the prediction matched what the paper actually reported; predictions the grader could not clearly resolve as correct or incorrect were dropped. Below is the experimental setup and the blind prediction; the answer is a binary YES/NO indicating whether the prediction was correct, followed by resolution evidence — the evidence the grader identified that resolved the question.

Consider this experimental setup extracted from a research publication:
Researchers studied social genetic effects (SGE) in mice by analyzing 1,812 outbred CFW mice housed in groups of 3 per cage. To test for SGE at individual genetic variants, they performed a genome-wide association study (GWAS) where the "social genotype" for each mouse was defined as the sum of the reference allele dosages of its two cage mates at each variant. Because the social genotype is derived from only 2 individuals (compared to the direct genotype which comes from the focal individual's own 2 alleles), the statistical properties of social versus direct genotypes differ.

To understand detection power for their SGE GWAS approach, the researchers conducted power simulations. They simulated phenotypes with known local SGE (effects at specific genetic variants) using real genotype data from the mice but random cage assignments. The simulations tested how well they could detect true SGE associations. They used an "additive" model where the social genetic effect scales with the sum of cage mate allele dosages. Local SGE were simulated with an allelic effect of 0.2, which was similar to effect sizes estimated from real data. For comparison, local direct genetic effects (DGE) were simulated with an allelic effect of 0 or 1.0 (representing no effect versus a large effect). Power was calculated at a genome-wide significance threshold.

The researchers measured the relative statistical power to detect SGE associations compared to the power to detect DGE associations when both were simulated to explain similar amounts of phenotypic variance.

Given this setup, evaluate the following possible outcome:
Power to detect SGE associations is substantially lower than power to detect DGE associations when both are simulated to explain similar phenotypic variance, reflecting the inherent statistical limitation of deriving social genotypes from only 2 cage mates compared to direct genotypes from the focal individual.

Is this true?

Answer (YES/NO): NO